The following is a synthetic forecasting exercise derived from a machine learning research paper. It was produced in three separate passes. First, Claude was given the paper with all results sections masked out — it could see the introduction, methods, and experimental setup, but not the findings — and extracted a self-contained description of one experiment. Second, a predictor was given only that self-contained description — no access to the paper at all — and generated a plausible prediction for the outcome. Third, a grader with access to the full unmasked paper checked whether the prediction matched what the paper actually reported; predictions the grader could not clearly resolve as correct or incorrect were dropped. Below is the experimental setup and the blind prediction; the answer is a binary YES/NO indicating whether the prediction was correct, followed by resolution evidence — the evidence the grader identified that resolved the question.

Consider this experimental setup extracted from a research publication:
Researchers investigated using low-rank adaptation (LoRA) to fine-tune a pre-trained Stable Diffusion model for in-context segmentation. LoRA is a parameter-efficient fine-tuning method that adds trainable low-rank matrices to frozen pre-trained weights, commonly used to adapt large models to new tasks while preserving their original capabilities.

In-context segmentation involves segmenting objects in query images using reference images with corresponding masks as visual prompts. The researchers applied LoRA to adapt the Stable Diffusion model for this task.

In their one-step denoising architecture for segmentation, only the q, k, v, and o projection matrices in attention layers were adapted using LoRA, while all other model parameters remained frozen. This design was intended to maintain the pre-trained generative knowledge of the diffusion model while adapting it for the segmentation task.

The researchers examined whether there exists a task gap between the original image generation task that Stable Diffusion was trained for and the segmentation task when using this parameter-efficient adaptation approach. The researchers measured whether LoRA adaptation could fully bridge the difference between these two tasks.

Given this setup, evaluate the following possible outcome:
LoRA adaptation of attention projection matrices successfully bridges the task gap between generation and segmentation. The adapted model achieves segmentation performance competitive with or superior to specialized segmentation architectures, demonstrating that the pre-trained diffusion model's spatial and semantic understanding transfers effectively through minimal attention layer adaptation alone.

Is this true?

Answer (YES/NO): NO